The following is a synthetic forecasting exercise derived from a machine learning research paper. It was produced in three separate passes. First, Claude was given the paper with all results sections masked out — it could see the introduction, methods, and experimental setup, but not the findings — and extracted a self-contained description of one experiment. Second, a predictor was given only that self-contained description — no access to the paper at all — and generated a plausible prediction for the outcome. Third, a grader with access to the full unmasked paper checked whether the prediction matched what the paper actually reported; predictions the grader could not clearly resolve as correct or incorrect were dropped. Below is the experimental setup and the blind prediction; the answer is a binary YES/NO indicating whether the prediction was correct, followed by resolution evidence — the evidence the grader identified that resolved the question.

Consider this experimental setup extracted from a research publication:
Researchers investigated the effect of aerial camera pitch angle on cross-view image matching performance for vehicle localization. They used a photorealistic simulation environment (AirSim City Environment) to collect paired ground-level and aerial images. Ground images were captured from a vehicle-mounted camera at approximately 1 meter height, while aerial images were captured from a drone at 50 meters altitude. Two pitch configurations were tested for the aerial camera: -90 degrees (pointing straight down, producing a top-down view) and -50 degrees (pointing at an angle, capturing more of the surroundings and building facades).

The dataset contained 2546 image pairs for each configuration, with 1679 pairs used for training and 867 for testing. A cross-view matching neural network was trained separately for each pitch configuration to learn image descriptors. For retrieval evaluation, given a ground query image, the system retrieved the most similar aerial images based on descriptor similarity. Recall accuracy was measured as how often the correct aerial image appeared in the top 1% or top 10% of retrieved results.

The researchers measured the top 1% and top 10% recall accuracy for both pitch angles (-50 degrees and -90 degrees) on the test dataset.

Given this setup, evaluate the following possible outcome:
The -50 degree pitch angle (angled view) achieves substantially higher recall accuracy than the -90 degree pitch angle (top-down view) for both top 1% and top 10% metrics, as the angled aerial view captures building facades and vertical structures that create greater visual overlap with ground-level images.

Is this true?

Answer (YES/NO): YES